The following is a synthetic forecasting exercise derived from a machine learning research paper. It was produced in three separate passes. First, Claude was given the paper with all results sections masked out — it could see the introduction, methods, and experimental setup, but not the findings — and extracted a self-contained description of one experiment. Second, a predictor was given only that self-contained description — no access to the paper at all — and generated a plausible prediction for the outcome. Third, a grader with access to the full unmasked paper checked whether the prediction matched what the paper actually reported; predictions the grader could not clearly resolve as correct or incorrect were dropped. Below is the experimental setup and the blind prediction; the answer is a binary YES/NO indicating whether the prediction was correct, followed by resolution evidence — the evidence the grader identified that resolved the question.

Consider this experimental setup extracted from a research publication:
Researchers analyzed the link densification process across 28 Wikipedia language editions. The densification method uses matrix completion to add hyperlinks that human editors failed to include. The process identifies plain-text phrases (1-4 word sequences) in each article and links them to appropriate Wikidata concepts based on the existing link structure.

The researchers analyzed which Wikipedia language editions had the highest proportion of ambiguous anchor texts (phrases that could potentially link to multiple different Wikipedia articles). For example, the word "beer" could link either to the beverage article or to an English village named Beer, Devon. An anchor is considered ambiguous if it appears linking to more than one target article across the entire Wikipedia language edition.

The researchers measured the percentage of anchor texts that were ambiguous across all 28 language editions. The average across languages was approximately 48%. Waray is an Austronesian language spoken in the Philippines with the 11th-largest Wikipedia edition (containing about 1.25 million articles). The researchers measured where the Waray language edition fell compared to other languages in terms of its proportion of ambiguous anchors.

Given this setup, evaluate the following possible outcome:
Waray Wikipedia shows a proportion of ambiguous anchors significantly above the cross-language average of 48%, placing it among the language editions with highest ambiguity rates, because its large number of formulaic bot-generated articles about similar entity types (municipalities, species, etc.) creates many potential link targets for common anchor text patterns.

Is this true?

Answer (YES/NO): YES